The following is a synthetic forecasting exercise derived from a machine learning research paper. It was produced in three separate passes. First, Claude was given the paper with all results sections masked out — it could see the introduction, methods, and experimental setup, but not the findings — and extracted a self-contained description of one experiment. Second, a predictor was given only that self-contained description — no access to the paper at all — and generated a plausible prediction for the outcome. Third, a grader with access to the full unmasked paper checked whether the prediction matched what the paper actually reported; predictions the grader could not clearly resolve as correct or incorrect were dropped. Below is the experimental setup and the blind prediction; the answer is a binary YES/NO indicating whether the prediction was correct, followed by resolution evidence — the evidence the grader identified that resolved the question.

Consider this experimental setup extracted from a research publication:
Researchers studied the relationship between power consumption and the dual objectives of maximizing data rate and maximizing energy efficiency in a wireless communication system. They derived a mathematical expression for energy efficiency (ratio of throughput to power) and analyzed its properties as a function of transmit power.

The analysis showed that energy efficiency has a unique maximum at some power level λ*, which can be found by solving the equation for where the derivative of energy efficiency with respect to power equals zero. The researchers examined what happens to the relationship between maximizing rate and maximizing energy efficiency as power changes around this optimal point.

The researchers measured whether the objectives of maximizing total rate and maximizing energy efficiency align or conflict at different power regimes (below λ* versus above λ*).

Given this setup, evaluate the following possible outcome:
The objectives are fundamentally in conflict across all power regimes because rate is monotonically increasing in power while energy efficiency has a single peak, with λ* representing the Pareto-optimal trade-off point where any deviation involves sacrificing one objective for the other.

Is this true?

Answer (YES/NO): NO